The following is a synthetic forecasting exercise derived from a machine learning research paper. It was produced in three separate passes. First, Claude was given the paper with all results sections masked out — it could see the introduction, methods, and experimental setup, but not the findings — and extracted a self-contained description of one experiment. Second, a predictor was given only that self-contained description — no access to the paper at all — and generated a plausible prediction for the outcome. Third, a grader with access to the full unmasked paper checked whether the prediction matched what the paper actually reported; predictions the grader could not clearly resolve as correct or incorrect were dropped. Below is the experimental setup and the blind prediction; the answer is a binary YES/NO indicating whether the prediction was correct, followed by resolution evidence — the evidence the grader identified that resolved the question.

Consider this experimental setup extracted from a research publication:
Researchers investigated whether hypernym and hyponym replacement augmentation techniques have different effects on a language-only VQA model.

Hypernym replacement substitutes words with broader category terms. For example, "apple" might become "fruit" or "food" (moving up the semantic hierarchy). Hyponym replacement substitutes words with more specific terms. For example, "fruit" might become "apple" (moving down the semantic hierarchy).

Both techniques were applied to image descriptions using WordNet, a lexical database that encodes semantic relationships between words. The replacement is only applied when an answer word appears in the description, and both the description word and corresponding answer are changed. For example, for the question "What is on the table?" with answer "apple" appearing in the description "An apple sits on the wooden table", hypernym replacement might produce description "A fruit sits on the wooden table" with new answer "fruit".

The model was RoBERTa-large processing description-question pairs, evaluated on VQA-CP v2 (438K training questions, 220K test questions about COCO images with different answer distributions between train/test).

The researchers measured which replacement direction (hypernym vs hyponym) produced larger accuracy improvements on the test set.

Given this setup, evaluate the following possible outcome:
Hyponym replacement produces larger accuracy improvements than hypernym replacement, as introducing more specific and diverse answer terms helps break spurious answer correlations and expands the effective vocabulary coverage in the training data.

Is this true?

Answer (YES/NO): YES